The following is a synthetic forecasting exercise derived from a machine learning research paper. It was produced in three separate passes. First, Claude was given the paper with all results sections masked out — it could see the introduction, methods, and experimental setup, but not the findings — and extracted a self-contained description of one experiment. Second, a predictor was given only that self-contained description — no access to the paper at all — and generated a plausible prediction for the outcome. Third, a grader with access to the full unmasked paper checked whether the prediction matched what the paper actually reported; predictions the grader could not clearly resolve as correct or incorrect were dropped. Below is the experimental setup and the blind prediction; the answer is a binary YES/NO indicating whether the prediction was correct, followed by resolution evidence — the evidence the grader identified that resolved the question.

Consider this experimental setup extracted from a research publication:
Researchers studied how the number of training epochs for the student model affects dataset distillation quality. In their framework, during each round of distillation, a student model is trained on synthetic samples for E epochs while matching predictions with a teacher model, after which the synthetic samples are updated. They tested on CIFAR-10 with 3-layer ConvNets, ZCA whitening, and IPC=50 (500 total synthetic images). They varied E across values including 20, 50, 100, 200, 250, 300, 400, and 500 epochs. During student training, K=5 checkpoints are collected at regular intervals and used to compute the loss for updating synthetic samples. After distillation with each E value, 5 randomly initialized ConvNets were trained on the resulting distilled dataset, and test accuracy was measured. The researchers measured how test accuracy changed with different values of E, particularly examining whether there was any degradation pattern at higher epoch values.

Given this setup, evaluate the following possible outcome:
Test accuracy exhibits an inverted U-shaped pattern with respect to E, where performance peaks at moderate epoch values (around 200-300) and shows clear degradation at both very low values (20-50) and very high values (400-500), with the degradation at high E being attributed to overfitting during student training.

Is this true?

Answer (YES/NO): NO